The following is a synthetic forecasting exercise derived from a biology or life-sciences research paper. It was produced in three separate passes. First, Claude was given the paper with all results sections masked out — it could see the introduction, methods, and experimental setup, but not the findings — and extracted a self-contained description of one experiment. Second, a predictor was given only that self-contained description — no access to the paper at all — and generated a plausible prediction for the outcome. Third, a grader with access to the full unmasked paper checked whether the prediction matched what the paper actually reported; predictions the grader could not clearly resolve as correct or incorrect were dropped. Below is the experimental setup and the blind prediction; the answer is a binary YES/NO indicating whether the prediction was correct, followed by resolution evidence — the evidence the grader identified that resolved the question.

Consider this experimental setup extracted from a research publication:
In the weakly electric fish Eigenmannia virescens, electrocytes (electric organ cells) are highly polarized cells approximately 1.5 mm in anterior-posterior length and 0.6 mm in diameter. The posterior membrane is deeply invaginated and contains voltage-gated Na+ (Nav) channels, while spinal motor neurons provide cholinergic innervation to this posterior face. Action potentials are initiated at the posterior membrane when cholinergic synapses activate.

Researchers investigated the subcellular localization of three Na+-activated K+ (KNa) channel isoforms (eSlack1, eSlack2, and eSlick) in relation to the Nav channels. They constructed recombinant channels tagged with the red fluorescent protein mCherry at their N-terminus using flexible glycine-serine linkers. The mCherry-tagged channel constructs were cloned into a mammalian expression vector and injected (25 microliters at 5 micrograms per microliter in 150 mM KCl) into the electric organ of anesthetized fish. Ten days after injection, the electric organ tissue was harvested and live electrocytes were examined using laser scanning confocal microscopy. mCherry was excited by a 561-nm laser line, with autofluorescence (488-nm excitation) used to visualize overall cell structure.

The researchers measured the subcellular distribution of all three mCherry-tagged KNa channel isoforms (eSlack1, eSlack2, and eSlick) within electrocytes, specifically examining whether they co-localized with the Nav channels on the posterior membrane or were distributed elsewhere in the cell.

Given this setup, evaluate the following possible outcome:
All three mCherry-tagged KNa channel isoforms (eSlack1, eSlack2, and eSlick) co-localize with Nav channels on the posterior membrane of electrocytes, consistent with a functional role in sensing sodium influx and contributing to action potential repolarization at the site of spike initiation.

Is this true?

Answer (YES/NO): NO